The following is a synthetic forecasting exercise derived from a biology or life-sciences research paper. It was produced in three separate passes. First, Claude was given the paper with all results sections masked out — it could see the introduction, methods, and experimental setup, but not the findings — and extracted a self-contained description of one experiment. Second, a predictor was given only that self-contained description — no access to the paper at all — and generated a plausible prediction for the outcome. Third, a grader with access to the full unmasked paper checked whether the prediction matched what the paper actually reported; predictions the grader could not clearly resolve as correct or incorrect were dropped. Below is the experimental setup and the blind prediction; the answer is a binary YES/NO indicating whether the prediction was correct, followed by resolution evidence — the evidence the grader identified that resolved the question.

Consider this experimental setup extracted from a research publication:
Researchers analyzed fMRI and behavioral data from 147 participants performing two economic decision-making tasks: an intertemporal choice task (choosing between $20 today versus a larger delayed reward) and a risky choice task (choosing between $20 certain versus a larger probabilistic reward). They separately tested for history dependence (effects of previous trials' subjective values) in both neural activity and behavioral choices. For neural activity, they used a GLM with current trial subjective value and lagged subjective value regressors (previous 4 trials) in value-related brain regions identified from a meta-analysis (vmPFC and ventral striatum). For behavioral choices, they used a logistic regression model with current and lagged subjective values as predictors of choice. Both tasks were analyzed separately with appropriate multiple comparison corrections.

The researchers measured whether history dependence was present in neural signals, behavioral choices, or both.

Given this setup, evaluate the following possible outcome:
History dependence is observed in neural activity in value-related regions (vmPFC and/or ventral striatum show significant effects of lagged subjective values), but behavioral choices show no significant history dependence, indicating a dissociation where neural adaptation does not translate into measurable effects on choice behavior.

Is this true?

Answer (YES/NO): YES